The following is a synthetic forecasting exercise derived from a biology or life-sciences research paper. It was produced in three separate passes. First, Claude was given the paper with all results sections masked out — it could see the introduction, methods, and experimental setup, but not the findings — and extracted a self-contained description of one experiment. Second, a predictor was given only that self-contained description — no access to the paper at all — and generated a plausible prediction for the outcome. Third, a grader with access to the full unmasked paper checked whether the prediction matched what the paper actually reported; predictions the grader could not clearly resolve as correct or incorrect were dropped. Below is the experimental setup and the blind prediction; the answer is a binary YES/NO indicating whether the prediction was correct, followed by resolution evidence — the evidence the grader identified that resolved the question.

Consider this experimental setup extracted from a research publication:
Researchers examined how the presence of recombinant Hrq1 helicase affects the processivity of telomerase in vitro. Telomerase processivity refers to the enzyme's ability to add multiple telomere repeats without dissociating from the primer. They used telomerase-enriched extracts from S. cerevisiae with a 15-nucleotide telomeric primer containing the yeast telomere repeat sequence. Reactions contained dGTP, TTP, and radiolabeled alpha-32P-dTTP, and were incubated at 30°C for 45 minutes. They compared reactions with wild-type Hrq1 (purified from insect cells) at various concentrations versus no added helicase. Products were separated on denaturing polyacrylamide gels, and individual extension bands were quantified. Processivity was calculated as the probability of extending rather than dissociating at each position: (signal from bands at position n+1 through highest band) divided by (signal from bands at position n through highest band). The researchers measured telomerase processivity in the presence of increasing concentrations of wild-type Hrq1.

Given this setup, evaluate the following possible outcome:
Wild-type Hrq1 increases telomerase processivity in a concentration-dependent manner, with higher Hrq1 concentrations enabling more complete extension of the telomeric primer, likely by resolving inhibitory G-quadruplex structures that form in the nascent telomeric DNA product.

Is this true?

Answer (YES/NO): NO